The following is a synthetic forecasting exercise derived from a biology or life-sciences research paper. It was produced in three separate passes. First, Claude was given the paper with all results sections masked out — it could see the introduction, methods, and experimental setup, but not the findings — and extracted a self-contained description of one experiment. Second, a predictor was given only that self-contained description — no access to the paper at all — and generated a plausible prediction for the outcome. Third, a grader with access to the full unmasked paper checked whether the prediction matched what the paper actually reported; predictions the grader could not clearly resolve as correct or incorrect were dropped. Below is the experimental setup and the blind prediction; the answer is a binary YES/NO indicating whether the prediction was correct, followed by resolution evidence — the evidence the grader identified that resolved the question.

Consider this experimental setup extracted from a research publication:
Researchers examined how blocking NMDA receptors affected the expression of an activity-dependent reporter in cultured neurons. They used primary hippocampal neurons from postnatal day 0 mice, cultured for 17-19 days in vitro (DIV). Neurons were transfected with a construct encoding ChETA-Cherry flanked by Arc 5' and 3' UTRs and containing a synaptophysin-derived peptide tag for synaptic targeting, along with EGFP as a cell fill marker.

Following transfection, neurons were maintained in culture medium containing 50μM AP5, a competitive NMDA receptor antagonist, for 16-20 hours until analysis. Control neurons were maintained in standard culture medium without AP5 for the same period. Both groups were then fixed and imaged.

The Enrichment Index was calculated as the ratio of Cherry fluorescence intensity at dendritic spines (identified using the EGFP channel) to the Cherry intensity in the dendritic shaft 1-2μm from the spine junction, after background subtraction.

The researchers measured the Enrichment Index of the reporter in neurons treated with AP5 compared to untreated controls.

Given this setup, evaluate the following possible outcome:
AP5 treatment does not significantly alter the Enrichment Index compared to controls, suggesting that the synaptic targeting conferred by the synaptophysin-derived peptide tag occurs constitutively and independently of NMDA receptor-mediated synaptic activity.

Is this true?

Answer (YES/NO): NO